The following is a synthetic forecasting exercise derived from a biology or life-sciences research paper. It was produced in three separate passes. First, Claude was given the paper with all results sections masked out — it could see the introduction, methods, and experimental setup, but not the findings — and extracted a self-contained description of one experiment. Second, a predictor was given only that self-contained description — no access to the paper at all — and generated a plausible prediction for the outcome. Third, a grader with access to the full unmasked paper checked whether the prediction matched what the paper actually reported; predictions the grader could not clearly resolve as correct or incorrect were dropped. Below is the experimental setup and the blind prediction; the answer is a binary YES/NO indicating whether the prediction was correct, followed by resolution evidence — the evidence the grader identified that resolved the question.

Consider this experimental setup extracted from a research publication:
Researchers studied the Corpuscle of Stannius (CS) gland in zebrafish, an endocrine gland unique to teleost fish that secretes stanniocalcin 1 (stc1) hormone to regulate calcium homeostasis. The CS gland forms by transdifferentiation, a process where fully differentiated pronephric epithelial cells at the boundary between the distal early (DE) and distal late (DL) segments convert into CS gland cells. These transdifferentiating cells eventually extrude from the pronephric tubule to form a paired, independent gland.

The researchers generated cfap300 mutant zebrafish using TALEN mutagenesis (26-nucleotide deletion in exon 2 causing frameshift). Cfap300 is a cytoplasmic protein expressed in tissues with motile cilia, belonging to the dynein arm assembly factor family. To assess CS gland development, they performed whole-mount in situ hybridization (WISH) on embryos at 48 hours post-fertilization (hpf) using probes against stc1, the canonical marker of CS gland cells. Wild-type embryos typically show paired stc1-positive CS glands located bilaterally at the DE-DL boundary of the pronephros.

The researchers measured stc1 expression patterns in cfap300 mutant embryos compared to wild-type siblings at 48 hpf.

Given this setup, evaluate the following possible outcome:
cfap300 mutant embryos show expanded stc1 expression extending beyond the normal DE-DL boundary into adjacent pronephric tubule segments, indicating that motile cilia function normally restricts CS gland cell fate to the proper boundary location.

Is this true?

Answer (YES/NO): NO